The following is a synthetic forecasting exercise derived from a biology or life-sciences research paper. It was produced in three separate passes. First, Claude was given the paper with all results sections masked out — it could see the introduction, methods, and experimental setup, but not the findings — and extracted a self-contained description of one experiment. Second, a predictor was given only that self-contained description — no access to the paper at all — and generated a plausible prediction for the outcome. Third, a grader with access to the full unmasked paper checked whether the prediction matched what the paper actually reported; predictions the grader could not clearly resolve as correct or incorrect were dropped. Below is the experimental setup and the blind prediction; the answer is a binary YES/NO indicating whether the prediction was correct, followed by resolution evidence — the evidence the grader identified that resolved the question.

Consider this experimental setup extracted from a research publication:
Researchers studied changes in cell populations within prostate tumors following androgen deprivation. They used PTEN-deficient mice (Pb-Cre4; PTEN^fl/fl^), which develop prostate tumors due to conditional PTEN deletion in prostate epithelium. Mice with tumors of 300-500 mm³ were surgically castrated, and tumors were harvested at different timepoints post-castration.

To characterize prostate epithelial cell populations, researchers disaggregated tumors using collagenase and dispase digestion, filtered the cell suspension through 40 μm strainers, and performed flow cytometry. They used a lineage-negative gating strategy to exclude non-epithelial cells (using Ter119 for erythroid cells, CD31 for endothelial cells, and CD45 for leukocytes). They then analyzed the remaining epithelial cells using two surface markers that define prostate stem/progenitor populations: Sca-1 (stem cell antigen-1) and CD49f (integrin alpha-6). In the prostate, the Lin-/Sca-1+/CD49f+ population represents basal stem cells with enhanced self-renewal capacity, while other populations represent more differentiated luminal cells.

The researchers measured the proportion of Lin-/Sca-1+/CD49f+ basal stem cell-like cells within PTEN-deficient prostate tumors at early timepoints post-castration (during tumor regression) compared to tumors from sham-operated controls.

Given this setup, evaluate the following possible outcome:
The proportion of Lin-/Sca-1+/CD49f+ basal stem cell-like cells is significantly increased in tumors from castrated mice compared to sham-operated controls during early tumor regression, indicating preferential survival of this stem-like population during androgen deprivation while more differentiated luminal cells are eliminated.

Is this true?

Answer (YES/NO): YES